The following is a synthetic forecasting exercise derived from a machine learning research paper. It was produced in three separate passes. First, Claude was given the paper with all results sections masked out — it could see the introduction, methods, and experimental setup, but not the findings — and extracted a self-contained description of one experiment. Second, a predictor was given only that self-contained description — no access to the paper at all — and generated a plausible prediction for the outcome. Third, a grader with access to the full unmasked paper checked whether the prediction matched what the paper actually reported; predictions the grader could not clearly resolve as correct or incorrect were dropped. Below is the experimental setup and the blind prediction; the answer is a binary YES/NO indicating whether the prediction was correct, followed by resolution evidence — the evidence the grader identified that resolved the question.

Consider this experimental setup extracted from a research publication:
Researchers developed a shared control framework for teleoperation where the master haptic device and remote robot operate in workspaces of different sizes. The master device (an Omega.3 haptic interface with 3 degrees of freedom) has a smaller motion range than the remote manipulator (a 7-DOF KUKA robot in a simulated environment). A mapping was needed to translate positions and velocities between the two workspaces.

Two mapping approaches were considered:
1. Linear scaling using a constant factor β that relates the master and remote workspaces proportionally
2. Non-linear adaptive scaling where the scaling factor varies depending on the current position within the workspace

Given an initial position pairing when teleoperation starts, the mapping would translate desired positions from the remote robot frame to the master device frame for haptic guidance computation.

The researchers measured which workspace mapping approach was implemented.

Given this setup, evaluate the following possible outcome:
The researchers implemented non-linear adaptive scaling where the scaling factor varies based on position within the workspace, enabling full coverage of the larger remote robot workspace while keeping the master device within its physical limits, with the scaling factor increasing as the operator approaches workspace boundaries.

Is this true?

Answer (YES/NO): NO